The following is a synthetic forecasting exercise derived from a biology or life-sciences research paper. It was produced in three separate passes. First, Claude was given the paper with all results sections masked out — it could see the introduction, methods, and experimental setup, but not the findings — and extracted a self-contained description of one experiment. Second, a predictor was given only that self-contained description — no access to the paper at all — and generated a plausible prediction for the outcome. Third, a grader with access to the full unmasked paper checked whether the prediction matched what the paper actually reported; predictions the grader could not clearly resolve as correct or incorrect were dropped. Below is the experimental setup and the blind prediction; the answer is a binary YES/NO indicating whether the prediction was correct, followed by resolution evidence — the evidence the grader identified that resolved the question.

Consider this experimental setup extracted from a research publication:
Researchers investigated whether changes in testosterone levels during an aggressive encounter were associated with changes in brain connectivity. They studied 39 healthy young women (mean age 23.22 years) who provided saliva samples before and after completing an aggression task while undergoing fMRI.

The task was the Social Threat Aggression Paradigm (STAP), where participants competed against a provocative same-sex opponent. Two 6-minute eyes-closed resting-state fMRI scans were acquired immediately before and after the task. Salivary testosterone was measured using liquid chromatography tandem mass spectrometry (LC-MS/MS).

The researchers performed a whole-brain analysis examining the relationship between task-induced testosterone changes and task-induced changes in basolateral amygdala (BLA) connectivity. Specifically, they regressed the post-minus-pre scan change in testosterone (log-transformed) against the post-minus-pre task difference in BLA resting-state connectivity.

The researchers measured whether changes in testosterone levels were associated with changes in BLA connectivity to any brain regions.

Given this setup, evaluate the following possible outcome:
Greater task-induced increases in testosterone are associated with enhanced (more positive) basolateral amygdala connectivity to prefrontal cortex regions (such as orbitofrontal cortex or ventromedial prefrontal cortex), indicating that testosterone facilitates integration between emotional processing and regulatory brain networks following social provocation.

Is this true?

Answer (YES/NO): YES